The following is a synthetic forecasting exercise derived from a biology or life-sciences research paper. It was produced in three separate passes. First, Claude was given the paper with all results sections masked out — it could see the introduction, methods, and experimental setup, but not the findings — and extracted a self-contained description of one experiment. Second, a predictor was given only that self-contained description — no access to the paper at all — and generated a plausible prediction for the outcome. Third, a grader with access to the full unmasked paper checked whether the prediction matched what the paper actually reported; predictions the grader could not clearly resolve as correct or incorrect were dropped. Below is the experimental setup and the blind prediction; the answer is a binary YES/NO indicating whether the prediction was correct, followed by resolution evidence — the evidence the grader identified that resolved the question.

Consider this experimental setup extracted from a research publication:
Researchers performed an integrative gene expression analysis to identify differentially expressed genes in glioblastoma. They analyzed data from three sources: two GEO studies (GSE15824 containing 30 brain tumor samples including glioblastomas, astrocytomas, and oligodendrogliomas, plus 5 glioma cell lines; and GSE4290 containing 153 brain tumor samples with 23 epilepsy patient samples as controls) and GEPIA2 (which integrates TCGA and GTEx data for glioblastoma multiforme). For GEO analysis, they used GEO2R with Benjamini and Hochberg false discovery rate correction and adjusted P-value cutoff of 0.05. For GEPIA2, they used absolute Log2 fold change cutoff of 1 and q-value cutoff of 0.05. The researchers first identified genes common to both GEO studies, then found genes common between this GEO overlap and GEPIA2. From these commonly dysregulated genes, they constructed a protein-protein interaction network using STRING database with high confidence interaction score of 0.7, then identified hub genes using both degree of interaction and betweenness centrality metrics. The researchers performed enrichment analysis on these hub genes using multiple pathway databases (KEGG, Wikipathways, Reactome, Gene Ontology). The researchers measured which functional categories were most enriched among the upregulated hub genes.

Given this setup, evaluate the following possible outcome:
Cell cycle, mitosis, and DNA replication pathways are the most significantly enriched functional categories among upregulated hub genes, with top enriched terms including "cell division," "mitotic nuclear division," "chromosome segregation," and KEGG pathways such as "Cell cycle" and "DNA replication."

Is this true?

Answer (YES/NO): NO